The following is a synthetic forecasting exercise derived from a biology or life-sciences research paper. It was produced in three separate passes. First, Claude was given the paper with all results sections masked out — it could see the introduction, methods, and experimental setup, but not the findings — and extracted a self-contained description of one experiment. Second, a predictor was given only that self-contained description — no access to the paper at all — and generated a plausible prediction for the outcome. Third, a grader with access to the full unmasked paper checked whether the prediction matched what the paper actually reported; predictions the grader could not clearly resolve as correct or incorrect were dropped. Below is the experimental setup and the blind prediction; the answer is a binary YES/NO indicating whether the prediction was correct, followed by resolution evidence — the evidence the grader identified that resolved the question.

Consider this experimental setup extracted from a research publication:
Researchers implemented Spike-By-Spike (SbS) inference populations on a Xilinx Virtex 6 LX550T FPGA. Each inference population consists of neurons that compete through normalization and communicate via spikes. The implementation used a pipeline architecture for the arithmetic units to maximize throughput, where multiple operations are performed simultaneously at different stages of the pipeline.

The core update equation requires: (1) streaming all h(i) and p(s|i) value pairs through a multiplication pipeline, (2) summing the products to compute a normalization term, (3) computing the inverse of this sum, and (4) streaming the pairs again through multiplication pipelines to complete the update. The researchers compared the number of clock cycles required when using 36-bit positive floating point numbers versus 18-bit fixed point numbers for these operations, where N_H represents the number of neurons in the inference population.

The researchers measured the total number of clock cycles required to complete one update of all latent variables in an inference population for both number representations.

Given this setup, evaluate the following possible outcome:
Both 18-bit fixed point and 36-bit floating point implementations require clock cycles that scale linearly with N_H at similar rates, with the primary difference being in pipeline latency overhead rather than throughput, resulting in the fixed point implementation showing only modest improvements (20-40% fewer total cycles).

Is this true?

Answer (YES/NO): NO